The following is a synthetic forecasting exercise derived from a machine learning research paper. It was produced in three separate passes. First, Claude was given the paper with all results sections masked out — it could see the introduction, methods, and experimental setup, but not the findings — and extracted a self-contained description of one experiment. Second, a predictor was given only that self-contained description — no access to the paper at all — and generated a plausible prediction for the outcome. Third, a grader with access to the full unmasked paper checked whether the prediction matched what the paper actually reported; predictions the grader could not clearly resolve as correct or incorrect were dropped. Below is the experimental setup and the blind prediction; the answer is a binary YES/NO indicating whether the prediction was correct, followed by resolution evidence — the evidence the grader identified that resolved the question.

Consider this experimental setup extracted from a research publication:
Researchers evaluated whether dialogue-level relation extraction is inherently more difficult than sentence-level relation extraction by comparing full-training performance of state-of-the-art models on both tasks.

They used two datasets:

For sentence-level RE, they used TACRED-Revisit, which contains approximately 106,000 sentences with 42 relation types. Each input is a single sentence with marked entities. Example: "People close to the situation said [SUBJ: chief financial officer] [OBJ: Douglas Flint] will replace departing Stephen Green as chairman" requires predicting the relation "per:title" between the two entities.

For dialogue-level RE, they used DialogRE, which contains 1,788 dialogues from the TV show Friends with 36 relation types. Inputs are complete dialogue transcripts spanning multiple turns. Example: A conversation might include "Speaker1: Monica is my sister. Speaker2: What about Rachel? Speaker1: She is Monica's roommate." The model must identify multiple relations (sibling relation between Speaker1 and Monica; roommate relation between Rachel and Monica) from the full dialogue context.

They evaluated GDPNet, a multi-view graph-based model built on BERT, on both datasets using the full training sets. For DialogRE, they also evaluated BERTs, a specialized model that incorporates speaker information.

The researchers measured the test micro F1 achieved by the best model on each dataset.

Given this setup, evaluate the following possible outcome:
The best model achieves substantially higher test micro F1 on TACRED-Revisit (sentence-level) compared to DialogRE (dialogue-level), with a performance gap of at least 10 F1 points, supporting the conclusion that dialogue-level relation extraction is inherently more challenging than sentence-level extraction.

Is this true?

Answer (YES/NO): YES